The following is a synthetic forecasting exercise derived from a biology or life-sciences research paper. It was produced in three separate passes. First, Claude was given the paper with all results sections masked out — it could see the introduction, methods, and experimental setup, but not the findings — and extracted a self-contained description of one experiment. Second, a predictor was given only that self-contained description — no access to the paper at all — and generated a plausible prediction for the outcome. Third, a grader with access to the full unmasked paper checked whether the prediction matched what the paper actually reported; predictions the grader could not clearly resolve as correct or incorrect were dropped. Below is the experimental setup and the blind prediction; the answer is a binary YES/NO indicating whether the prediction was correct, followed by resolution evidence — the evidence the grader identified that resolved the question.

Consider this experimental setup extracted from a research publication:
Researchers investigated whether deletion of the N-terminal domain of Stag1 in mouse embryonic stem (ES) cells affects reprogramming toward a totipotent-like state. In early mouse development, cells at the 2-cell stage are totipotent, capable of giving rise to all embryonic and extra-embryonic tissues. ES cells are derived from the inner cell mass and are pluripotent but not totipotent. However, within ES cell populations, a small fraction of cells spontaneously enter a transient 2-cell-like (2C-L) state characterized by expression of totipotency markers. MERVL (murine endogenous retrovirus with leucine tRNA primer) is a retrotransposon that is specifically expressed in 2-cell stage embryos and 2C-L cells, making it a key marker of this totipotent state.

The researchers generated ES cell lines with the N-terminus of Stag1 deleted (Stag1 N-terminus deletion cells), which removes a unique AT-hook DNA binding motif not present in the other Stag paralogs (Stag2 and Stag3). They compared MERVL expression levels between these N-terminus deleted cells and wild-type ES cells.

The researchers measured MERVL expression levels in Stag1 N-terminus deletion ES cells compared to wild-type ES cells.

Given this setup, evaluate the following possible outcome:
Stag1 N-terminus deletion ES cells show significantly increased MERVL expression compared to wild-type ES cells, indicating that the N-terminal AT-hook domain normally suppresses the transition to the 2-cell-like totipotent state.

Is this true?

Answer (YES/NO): YES